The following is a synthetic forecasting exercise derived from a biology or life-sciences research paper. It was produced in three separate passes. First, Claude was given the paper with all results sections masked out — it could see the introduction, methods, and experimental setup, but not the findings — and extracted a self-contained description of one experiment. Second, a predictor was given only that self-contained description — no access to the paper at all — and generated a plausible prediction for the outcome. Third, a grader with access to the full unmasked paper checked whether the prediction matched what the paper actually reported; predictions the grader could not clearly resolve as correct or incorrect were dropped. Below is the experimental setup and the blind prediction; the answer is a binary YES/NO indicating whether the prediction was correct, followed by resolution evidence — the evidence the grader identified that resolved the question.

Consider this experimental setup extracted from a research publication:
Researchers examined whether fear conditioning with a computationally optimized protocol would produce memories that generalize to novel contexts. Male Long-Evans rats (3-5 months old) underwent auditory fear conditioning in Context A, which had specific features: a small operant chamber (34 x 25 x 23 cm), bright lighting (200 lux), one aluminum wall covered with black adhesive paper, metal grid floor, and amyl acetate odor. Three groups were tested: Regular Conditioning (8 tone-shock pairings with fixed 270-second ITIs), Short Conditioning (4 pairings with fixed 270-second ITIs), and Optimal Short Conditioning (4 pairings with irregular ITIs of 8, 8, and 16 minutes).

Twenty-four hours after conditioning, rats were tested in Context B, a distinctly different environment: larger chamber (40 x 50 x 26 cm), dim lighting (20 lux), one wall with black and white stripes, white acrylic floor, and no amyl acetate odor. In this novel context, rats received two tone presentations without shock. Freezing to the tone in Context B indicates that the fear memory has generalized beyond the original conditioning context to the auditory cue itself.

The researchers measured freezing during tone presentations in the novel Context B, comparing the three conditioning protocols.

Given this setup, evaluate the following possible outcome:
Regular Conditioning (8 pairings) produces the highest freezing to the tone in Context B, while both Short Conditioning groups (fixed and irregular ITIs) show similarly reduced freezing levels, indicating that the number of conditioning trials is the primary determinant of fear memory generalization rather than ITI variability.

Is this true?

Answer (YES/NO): YES